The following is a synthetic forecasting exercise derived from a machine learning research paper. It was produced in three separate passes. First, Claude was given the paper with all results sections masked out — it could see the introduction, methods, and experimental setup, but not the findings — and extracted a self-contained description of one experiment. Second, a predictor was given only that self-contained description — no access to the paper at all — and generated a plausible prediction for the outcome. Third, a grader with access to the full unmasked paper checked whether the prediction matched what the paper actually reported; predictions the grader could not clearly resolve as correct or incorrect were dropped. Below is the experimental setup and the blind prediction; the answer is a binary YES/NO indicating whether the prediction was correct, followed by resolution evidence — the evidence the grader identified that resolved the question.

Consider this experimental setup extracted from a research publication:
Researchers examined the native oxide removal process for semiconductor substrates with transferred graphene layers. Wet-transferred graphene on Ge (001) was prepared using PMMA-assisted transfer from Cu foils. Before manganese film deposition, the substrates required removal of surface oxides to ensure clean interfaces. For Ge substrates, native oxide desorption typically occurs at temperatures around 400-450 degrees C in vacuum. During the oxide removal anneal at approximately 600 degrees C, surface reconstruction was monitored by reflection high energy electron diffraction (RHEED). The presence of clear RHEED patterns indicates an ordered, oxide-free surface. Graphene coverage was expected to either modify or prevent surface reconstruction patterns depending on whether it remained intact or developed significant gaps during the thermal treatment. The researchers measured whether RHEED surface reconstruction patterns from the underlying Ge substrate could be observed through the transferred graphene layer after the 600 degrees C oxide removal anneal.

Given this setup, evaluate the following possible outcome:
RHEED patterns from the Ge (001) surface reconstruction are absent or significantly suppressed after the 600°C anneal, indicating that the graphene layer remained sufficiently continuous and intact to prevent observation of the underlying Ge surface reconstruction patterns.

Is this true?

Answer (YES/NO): NO